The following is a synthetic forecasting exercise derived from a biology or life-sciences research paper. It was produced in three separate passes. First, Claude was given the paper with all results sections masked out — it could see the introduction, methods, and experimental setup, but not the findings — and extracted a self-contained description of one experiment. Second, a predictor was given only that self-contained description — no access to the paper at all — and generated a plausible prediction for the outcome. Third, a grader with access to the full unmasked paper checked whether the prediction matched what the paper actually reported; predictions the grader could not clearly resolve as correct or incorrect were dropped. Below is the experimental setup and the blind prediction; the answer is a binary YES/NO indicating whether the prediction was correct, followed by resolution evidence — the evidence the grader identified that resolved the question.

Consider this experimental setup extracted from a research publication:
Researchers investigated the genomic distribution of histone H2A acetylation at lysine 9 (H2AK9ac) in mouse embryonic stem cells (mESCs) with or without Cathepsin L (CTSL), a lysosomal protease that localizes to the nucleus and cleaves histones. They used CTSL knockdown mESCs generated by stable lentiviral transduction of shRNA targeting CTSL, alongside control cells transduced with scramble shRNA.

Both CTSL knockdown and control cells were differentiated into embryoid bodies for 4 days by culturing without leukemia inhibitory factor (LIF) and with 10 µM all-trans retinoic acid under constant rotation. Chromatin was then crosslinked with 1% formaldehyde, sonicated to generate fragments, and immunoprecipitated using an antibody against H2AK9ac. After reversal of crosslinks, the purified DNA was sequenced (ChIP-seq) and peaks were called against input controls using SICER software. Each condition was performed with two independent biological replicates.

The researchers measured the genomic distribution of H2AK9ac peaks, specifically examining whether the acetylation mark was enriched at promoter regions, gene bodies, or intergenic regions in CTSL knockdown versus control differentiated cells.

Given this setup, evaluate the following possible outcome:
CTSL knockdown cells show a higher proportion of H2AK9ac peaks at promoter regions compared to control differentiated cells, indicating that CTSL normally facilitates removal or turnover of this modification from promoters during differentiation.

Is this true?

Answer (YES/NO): YES